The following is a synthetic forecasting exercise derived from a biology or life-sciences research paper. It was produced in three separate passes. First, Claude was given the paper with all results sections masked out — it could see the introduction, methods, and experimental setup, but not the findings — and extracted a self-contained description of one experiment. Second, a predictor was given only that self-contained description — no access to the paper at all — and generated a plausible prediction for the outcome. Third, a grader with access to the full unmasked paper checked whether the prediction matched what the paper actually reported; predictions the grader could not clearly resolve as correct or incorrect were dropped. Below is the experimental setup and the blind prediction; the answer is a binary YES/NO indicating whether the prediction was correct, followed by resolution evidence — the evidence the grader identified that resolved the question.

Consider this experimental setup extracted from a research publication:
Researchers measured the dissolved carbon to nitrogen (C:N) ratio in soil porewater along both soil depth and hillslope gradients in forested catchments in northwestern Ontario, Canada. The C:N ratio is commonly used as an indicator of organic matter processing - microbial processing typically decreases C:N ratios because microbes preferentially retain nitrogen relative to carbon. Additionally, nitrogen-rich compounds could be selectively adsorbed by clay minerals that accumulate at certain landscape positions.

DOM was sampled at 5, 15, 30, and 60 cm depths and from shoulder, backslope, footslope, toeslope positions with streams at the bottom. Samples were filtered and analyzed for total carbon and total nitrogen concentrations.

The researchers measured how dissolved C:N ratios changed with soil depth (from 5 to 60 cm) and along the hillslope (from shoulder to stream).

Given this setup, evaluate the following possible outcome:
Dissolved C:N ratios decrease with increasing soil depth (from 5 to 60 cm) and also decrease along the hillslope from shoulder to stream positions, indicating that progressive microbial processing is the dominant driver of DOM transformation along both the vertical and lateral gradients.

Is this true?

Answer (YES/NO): NO